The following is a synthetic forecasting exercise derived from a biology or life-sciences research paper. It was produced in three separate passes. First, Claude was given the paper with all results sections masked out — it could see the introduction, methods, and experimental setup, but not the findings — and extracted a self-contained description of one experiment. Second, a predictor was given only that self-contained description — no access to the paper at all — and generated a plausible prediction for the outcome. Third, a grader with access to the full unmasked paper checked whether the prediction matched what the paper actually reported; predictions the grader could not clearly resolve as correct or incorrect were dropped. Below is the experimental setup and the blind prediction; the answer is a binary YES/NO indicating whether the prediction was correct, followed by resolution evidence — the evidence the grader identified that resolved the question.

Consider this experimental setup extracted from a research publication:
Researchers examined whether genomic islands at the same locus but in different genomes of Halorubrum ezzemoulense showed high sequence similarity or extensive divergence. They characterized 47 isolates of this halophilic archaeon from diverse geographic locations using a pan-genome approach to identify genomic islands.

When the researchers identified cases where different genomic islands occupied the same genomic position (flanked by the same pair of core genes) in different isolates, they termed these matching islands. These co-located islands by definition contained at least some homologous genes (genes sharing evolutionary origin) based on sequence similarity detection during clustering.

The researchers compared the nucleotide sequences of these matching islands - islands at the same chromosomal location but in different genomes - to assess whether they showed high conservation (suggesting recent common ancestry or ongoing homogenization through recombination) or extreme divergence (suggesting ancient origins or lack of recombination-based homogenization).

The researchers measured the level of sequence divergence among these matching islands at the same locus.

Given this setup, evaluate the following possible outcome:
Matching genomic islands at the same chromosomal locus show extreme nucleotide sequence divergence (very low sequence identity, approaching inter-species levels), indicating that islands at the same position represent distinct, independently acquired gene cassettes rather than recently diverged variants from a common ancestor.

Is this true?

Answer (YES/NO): YES